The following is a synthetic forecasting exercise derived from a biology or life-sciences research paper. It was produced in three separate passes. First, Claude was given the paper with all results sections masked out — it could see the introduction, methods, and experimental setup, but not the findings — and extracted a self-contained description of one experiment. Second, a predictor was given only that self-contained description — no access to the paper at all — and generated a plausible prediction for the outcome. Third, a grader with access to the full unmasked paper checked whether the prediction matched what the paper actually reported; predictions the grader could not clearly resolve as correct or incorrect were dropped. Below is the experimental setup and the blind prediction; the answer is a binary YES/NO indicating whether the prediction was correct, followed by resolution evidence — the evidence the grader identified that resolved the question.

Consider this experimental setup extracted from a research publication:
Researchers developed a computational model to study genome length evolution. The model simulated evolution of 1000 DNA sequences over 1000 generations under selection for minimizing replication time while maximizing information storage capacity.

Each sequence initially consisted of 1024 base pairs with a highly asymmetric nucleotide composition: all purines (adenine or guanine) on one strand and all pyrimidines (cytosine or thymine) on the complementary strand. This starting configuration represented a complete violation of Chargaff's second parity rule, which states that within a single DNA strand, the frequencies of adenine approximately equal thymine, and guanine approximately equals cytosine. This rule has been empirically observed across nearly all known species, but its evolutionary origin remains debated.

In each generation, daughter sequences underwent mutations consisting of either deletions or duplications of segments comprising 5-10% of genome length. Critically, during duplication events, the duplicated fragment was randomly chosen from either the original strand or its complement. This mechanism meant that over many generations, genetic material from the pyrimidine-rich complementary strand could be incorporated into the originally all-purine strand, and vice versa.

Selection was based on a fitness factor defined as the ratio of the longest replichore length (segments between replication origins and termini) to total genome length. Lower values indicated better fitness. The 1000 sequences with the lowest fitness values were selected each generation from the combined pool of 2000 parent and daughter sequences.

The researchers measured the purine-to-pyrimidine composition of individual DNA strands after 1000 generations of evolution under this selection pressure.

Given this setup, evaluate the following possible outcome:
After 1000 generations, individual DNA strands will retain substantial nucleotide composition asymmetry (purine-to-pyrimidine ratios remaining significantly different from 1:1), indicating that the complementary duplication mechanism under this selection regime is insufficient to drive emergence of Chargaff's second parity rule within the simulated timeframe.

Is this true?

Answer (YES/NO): NO